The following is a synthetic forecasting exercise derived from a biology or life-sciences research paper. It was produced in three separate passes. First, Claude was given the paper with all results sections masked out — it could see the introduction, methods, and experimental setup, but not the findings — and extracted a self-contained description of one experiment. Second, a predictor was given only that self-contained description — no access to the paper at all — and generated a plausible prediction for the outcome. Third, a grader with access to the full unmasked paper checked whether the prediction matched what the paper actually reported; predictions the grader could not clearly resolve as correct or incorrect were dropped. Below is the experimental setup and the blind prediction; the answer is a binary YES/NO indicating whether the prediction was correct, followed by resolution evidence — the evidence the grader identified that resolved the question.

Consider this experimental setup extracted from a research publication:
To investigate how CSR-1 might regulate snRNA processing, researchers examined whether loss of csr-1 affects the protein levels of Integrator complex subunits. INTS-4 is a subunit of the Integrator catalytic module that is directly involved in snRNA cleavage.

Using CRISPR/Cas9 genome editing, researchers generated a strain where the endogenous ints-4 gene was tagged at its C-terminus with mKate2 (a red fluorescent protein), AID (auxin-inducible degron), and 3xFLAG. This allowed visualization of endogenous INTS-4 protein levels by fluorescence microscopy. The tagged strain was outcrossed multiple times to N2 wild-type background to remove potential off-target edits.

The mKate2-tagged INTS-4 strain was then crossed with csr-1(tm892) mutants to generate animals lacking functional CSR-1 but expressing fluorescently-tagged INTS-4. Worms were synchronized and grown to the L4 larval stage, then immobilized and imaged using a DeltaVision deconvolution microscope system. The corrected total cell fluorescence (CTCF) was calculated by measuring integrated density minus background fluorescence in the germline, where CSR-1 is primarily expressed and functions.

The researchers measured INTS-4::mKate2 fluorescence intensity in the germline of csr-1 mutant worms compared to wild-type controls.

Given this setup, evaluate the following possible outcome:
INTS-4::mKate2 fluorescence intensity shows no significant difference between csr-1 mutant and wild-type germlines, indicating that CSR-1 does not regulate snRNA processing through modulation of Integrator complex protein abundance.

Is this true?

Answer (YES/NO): NO